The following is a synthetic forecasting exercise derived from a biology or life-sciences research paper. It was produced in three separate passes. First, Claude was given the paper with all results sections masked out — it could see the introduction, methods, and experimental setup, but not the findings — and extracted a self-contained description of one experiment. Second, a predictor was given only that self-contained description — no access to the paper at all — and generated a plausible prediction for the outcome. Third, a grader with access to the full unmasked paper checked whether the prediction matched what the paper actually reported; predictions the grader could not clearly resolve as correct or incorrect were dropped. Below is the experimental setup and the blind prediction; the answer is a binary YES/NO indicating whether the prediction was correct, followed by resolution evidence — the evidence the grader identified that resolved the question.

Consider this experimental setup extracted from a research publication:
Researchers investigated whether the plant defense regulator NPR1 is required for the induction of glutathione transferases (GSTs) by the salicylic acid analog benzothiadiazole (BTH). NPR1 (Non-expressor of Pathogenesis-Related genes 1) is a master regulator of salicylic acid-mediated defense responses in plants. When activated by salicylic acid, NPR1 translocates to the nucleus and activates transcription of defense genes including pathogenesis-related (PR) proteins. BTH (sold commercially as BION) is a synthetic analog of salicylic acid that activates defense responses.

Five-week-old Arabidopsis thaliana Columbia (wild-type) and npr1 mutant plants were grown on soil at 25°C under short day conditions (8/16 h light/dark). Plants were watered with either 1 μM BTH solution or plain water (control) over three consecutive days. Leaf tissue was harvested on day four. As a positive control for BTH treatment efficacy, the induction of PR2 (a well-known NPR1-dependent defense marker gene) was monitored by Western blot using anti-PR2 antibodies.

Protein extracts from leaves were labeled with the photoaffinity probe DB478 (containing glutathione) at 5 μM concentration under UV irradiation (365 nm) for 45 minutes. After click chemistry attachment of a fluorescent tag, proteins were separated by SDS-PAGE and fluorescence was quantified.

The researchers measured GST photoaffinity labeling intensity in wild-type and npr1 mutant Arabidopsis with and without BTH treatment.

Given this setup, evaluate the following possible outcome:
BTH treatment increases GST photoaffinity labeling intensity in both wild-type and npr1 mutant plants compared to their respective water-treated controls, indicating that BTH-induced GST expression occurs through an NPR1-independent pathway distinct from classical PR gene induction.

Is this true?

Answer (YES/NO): YES